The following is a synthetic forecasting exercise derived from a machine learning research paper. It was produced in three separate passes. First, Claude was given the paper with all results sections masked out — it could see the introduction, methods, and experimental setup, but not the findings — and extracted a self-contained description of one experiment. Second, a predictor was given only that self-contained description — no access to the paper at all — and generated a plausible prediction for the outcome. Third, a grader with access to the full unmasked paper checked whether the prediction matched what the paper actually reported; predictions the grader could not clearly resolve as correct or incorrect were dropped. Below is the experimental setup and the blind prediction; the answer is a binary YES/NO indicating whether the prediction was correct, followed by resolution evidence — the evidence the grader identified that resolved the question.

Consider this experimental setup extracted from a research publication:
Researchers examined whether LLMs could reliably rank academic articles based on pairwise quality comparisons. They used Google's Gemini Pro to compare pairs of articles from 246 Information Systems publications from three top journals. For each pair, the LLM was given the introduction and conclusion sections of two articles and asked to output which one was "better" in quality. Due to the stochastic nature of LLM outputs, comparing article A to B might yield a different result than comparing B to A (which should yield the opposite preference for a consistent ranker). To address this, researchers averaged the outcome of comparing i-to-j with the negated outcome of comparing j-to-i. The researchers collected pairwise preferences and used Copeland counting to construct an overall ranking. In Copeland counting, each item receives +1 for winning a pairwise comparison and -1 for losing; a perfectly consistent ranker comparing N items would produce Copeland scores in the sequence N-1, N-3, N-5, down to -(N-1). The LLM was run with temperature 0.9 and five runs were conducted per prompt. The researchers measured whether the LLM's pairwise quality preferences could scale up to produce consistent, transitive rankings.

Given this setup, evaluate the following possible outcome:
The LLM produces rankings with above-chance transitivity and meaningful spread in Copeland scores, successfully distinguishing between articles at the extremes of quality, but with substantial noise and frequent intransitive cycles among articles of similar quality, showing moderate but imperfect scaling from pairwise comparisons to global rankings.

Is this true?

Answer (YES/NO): NO